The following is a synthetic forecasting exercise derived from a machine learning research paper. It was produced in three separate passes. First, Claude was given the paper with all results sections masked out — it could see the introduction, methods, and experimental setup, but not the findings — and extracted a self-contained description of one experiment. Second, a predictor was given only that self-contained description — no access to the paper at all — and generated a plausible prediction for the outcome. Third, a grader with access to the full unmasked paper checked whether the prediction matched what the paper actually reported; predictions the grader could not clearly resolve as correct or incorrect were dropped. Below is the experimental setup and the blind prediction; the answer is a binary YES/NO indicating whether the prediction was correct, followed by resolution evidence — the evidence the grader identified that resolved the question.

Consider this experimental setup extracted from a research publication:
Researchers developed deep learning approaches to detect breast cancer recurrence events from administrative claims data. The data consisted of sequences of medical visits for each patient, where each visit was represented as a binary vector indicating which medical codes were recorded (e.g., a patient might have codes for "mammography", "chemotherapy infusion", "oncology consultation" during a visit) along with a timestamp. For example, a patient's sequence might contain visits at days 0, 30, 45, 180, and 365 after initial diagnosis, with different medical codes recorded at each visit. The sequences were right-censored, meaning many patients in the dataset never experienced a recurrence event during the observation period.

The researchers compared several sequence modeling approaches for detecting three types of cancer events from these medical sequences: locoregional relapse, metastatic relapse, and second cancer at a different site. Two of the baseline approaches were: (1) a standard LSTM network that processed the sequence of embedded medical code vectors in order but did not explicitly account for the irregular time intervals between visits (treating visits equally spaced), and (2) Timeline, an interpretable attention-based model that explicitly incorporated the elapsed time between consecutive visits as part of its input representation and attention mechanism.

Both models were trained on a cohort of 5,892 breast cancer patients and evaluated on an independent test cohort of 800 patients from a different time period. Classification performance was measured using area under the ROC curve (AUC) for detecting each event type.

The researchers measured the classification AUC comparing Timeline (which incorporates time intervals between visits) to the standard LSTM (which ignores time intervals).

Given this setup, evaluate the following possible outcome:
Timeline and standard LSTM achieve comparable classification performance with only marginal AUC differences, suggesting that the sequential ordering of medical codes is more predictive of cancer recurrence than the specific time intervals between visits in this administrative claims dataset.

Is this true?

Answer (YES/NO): NO